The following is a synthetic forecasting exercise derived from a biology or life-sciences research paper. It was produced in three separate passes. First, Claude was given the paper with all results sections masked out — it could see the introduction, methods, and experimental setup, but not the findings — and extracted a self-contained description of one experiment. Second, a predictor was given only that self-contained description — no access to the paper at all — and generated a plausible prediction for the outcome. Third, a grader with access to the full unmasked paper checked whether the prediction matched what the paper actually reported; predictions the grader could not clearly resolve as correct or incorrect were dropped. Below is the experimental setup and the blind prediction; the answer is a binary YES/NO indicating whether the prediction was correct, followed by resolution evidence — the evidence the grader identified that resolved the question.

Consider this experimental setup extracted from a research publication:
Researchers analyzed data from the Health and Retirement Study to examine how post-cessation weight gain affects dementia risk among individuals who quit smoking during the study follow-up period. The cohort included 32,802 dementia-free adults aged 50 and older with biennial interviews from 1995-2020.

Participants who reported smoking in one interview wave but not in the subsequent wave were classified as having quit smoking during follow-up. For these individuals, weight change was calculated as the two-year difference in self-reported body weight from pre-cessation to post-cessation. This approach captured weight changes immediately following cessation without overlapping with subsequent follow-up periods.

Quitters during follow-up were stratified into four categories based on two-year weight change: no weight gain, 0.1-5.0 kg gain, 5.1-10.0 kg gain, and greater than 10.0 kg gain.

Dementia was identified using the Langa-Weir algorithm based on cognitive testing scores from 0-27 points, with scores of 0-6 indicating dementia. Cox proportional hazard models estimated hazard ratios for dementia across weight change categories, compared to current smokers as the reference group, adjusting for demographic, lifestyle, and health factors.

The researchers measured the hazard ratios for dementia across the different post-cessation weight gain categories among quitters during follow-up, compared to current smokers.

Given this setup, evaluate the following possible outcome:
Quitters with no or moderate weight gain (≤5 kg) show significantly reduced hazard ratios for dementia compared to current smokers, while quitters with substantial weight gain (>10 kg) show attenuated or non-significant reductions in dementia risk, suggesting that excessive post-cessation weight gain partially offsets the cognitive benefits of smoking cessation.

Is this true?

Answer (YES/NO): NO